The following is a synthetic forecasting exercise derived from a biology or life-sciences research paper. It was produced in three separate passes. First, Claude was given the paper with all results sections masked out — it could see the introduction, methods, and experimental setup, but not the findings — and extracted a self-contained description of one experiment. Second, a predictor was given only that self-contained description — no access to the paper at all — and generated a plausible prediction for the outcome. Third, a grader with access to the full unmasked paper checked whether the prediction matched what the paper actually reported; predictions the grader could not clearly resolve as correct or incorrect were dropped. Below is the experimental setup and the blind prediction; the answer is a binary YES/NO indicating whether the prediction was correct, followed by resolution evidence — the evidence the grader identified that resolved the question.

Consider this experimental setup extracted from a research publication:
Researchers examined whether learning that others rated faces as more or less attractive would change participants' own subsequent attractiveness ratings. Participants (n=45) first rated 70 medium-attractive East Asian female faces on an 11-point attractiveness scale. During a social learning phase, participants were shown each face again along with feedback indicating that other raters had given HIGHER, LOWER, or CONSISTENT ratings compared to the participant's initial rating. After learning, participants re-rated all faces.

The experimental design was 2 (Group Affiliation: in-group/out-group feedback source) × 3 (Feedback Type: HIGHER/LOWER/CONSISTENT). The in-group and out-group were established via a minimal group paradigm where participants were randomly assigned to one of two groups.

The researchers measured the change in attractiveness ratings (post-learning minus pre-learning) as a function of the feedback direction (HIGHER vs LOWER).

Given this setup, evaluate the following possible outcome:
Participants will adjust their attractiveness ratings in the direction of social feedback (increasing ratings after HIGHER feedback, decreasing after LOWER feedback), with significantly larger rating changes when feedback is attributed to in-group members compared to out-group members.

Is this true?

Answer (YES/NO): NO